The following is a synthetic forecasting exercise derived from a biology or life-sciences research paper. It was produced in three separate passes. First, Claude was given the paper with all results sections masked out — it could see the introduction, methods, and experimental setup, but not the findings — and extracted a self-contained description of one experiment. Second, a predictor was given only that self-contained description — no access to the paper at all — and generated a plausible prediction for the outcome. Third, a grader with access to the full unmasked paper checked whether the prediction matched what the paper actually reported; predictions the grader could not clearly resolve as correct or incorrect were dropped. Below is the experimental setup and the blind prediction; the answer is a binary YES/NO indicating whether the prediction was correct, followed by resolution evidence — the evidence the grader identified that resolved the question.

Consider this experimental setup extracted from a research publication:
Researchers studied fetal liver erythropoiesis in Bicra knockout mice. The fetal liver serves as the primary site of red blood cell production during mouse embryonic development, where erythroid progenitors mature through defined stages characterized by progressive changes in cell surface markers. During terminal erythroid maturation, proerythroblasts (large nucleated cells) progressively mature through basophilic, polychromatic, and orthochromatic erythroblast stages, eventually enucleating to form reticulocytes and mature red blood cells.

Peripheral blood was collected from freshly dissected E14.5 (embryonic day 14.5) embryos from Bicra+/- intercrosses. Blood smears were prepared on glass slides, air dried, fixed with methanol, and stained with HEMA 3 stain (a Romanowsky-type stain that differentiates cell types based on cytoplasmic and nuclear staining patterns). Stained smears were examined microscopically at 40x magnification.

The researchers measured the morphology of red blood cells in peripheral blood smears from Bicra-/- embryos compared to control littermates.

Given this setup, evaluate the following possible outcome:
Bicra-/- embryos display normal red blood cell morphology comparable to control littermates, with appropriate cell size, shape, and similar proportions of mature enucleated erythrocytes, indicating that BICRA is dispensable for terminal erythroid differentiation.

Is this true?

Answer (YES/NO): NO